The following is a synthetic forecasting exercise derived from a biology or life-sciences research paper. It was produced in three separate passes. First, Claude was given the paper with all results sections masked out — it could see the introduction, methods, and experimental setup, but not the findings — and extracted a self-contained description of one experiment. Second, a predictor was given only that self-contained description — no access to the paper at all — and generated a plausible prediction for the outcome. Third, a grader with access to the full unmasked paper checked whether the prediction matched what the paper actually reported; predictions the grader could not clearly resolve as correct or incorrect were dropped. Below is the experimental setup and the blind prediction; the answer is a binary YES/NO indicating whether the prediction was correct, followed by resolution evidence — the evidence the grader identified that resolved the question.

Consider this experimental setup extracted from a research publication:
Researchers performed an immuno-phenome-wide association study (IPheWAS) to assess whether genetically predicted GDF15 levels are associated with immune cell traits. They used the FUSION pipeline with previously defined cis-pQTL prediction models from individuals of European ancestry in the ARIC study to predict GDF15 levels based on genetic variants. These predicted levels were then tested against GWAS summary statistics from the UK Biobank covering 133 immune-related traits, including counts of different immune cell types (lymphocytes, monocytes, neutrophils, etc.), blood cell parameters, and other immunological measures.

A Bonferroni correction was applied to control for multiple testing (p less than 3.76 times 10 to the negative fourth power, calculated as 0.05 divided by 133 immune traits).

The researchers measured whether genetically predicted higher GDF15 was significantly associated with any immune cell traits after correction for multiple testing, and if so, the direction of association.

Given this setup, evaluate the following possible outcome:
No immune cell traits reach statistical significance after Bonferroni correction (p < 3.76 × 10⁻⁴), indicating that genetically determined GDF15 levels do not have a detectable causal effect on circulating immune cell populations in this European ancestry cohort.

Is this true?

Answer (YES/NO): NO